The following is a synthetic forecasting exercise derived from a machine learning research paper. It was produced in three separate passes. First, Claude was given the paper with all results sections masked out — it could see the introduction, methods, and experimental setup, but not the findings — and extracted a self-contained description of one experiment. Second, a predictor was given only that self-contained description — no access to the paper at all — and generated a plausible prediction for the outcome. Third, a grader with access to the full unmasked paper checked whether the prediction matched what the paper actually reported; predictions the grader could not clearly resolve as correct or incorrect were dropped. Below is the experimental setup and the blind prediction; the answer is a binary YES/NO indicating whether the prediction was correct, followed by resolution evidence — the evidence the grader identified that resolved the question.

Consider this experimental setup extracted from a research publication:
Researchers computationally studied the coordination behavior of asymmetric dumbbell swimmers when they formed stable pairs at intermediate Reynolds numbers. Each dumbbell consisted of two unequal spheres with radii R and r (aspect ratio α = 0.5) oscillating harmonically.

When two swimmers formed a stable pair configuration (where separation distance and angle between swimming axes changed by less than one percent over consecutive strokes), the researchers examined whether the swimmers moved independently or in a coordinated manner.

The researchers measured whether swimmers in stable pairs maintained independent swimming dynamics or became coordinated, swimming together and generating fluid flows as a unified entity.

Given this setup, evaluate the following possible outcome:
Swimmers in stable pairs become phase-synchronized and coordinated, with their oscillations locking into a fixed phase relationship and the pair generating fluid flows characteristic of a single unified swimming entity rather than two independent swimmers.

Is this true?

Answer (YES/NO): YES